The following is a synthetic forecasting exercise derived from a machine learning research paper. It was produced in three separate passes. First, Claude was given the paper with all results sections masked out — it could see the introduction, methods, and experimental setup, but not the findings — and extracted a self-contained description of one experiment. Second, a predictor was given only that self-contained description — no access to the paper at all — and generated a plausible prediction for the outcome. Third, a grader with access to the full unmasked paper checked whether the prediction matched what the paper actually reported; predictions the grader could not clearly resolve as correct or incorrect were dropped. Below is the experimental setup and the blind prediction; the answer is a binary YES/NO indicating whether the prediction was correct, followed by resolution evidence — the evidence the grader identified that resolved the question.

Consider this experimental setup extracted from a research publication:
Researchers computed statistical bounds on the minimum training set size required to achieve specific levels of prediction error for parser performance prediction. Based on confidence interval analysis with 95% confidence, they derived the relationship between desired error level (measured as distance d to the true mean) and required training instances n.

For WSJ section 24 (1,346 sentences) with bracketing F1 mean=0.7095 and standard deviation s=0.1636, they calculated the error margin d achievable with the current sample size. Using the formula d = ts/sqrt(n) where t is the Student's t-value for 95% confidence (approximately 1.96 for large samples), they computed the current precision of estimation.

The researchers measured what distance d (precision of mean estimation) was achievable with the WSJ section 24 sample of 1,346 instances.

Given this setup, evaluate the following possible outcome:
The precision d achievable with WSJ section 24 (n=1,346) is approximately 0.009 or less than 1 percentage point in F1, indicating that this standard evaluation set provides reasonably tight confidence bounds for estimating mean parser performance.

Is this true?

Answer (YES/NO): YES